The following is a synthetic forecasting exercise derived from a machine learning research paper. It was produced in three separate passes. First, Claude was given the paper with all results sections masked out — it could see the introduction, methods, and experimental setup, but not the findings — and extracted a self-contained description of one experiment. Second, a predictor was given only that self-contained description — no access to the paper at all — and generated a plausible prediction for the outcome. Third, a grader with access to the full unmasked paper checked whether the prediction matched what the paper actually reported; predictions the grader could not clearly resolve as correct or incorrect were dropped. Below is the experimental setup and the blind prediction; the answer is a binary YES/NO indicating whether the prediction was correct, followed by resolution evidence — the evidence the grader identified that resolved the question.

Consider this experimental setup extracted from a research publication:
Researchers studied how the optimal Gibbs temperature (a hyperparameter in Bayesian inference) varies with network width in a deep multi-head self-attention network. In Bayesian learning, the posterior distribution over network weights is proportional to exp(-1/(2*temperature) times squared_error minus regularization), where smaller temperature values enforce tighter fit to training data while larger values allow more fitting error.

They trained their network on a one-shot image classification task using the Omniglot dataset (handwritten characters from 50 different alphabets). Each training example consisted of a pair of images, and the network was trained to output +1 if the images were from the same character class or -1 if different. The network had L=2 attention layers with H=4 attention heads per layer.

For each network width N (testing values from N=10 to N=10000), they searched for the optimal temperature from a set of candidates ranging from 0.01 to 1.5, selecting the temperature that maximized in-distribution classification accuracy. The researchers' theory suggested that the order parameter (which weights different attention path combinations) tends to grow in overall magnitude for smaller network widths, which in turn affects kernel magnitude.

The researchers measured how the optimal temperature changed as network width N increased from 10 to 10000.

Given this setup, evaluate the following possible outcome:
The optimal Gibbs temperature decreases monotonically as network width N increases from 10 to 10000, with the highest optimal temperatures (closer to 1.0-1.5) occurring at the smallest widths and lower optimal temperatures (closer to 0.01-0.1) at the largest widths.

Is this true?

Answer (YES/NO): NO